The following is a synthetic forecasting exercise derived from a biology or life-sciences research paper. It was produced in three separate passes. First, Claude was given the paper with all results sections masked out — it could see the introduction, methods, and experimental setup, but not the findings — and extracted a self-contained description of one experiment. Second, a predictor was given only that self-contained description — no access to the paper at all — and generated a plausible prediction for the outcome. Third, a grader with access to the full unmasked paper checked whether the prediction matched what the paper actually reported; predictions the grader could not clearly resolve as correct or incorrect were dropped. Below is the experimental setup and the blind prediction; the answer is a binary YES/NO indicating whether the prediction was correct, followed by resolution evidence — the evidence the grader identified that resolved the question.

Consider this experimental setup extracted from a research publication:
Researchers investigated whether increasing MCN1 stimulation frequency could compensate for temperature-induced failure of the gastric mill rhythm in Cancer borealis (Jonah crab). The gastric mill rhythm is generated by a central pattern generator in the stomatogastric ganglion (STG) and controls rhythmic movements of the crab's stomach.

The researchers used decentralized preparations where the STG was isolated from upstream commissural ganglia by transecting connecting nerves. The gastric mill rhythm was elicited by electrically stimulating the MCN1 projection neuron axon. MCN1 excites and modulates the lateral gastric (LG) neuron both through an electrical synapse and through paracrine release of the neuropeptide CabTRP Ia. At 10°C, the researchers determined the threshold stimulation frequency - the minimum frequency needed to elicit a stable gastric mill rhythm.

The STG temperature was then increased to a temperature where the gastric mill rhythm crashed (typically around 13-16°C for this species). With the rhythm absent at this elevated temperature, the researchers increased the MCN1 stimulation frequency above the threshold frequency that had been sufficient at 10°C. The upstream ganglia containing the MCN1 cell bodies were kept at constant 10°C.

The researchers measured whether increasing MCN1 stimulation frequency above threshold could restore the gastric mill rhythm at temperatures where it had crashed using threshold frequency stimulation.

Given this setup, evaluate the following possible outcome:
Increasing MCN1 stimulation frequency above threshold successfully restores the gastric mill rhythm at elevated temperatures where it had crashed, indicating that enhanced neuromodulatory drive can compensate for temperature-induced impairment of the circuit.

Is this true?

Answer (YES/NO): YES